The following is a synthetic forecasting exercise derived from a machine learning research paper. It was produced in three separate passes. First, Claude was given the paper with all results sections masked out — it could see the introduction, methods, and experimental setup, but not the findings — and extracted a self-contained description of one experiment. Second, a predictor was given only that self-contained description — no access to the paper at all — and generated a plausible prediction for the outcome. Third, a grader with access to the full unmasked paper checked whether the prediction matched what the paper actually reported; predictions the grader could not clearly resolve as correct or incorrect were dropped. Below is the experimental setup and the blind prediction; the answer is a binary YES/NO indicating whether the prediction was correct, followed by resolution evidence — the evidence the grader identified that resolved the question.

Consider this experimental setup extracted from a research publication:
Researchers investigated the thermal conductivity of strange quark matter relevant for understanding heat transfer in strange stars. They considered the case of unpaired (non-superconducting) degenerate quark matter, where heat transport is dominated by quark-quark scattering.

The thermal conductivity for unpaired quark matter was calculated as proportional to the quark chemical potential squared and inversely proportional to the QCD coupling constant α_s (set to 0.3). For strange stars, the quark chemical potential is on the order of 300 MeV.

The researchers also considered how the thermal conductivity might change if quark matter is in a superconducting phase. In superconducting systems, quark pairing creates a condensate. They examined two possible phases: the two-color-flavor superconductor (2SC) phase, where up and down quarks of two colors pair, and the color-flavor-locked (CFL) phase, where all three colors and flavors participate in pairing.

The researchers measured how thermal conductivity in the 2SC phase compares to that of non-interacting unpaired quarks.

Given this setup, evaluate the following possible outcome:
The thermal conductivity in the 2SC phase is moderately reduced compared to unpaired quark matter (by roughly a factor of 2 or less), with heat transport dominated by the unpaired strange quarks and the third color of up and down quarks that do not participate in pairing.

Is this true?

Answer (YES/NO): NO